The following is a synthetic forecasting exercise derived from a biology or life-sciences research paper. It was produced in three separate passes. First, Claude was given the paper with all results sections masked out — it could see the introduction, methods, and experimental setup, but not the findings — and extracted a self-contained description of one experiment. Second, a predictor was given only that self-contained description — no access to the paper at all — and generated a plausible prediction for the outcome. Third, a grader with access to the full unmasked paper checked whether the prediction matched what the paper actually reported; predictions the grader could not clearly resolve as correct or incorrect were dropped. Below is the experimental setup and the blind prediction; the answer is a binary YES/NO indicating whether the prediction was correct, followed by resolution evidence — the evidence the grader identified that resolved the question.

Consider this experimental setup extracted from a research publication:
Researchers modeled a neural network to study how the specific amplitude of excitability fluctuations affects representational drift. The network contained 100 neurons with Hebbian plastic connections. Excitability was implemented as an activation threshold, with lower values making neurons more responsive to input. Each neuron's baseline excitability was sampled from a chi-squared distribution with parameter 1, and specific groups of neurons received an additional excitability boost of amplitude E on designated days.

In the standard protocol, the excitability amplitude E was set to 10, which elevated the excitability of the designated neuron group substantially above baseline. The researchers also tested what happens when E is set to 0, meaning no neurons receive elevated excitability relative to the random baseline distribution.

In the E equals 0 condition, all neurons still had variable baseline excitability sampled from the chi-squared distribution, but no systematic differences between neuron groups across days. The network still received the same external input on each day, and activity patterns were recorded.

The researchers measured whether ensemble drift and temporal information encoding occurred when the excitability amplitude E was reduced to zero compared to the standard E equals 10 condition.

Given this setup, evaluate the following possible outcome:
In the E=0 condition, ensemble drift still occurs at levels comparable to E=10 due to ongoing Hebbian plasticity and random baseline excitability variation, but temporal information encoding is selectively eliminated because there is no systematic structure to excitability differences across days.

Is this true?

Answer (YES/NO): NO